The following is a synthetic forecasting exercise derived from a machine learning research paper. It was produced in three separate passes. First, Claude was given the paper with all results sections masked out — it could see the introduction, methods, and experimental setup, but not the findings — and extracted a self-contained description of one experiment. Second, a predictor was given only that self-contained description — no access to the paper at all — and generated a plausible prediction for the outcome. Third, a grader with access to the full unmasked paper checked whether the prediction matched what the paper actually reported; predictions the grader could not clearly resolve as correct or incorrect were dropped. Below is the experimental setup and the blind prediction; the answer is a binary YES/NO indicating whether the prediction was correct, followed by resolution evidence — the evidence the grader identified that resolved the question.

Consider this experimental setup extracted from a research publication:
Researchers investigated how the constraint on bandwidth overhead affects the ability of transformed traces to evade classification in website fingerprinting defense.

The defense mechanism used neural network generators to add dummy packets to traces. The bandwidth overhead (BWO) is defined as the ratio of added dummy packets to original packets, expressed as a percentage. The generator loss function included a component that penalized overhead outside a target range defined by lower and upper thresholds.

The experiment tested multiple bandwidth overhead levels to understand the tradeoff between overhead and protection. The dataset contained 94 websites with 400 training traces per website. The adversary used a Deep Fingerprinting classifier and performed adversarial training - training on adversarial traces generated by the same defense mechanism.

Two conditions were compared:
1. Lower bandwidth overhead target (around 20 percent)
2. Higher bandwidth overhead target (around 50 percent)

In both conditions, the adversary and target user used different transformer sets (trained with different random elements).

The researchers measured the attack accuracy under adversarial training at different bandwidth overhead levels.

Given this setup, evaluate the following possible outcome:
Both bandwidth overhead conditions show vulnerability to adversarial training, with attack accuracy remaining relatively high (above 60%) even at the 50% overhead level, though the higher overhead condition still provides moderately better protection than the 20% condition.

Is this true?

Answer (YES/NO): NO